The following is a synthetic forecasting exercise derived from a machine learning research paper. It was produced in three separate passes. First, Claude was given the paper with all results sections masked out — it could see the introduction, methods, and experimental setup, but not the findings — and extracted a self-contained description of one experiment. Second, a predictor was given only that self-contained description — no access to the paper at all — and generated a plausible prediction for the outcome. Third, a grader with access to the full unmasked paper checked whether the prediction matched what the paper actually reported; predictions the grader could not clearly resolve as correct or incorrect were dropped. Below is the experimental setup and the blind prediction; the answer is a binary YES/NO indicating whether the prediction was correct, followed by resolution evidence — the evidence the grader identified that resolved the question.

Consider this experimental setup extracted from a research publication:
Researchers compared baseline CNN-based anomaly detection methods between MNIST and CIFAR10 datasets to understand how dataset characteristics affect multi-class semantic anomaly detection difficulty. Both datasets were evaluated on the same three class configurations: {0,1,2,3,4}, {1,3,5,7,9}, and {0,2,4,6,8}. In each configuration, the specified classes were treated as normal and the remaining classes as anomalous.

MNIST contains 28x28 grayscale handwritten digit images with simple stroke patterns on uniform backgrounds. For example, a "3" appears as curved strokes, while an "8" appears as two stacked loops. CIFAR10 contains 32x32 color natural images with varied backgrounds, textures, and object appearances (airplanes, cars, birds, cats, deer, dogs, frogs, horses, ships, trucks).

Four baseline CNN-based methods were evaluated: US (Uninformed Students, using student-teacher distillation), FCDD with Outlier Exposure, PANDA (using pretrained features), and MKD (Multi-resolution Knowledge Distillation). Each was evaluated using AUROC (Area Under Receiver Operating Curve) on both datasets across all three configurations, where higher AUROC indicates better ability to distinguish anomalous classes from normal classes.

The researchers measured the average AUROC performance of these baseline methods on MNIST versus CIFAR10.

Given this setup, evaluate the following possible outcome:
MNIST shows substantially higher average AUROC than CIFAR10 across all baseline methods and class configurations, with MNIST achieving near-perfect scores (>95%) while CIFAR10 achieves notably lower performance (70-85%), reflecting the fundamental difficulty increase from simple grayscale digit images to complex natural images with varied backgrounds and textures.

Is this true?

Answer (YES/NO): NO